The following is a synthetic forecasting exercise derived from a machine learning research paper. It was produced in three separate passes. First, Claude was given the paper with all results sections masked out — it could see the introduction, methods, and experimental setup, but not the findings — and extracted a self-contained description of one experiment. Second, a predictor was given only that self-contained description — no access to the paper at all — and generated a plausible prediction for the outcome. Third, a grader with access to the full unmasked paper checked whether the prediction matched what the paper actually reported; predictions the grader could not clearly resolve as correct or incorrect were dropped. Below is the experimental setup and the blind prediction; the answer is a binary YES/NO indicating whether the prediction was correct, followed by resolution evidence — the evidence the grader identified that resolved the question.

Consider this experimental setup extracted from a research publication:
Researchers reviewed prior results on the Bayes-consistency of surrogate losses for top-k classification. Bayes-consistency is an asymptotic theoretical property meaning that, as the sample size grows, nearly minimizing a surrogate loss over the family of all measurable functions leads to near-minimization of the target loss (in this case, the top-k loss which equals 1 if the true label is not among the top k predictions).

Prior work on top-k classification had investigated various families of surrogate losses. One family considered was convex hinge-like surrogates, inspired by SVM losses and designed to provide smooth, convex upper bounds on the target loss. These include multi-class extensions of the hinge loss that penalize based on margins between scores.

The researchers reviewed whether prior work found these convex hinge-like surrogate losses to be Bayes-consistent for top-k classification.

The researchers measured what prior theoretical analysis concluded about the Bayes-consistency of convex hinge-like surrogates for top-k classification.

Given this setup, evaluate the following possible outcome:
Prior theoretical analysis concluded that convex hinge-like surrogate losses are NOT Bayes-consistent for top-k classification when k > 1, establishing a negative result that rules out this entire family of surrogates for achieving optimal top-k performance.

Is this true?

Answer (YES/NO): NO